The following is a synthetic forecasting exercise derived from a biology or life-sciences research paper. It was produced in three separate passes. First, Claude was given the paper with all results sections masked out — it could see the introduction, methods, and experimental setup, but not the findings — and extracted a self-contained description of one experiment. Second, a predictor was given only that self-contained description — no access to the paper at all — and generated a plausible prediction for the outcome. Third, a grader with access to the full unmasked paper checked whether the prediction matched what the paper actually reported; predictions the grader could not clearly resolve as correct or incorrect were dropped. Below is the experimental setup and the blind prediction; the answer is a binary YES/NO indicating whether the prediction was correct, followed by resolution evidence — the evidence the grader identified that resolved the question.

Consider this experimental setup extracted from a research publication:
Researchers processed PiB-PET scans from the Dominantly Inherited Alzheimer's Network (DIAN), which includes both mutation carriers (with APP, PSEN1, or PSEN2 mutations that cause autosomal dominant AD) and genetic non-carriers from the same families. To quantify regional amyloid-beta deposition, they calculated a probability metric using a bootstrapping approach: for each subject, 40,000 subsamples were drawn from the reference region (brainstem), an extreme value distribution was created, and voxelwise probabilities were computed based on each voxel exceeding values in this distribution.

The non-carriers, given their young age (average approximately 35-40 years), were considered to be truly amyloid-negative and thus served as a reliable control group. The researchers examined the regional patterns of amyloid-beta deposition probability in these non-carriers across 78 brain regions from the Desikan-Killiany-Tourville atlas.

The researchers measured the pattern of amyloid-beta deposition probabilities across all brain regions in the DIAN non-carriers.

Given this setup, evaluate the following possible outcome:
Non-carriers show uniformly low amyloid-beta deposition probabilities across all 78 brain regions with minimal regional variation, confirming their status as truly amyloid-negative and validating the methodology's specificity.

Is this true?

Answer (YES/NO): NO